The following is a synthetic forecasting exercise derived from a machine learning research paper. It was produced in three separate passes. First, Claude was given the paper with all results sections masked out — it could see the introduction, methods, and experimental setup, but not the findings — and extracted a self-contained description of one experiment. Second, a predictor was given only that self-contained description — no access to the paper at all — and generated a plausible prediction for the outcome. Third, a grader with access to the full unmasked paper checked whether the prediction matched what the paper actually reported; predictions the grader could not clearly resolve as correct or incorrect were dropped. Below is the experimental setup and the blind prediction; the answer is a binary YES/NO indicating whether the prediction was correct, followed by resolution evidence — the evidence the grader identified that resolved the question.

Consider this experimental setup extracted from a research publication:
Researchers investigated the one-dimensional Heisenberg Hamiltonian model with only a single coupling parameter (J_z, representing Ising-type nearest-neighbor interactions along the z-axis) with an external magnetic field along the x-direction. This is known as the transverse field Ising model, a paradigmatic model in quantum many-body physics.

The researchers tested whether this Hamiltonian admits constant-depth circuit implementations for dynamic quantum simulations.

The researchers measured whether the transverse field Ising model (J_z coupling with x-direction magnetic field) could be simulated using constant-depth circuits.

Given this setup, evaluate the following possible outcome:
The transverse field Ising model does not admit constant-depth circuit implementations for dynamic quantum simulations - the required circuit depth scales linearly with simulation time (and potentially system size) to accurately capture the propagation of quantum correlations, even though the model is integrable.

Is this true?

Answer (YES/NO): NO